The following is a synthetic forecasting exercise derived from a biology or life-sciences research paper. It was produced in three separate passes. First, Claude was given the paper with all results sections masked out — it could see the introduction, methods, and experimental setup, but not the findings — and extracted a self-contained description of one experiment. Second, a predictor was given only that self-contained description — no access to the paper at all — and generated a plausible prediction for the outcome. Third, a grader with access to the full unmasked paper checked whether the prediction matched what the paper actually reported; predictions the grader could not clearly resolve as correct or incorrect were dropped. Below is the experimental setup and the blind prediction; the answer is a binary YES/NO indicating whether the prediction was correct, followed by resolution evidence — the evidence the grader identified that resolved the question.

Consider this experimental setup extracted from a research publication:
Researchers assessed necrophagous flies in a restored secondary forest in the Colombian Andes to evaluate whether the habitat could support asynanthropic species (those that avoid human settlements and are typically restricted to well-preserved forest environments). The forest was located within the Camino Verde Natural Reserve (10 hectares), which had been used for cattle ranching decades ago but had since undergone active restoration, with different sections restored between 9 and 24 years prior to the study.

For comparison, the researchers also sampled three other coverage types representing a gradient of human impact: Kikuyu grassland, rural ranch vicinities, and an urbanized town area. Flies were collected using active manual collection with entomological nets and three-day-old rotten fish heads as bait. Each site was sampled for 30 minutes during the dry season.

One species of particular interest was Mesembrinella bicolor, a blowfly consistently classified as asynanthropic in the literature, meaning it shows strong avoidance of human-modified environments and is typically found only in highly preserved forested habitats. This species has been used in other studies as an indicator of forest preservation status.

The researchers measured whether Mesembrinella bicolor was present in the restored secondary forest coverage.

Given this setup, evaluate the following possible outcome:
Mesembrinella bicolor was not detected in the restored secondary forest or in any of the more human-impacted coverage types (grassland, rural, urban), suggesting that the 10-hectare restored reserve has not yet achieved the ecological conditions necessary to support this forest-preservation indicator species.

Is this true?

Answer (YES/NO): NO